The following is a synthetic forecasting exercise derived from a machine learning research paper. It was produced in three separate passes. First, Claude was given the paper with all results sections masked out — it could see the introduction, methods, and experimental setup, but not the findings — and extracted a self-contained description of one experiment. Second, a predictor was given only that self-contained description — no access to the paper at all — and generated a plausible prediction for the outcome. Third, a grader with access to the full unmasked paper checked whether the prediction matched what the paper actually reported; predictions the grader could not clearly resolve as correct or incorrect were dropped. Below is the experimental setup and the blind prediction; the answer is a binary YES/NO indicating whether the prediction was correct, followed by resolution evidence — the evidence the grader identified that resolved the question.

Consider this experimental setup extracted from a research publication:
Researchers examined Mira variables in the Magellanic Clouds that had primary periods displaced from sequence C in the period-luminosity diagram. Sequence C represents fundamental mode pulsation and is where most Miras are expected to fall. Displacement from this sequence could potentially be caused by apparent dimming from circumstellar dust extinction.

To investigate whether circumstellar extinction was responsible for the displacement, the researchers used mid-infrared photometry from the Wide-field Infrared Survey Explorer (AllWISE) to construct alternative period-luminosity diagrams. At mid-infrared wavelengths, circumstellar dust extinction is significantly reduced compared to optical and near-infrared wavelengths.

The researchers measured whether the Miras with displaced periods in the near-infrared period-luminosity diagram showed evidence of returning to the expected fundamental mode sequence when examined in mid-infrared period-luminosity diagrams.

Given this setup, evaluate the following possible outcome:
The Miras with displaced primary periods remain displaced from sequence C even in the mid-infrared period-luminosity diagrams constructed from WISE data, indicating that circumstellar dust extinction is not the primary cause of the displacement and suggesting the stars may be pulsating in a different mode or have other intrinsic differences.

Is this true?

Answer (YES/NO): YES